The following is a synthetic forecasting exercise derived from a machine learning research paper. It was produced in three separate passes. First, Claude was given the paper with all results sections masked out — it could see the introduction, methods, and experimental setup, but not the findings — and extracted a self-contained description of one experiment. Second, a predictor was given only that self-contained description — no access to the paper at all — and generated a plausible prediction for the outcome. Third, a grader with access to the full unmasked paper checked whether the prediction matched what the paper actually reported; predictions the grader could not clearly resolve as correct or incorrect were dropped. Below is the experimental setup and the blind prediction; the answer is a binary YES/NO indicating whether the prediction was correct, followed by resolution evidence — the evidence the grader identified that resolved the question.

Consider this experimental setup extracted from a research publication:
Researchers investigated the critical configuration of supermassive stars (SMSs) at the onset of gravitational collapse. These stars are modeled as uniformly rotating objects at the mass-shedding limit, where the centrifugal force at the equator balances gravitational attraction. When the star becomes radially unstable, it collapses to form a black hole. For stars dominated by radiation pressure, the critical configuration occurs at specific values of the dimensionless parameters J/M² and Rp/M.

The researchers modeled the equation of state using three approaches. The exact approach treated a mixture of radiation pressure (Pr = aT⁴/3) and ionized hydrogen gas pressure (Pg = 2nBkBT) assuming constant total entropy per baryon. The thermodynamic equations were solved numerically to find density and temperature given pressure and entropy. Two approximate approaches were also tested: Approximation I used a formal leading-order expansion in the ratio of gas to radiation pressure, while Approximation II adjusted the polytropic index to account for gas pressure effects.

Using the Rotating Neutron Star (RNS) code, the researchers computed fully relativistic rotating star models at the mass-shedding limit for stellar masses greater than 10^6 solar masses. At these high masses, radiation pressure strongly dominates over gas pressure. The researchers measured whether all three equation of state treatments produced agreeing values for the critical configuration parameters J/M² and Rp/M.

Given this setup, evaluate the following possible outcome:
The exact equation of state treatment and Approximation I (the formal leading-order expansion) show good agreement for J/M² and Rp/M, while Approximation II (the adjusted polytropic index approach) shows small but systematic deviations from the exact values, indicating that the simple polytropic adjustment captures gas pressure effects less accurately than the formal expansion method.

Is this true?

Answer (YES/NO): NO